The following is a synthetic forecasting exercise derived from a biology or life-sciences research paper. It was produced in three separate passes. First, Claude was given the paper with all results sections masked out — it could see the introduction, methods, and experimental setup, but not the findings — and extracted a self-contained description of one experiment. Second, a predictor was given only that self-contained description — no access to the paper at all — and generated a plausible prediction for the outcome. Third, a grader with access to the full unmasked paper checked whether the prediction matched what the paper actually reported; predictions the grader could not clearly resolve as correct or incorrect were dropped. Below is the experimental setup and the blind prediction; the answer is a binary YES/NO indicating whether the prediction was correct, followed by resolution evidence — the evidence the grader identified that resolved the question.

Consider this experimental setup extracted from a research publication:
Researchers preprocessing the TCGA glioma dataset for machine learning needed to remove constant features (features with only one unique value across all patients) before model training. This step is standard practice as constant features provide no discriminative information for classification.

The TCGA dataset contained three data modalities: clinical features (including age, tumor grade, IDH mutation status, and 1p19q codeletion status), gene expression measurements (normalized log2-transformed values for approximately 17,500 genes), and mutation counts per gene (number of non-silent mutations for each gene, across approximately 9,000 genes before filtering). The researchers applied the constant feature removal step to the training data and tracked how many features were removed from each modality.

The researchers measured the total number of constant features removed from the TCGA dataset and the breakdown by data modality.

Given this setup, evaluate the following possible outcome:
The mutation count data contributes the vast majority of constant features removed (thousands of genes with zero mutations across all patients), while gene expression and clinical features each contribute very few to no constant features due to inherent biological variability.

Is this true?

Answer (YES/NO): NO